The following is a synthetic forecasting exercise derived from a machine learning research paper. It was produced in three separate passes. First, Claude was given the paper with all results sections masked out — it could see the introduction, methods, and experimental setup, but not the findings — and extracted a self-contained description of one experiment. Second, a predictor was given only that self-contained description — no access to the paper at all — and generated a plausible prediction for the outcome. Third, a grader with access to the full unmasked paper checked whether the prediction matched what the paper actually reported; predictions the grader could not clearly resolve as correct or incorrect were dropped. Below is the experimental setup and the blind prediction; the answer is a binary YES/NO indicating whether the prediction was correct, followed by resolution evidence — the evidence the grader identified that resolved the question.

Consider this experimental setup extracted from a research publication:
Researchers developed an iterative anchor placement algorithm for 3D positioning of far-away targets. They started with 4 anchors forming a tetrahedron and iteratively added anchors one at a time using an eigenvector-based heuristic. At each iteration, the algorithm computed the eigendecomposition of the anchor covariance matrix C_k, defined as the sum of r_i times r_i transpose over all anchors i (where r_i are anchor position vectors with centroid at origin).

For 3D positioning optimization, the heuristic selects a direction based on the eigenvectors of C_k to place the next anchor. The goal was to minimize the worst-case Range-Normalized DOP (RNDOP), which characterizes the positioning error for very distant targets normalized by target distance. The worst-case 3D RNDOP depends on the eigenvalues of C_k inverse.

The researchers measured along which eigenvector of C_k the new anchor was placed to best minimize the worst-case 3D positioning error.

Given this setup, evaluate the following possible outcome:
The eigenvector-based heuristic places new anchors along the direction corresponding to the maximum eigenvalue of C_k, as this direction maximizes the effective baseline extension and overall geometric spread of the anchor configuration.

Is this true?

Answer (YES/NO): NO